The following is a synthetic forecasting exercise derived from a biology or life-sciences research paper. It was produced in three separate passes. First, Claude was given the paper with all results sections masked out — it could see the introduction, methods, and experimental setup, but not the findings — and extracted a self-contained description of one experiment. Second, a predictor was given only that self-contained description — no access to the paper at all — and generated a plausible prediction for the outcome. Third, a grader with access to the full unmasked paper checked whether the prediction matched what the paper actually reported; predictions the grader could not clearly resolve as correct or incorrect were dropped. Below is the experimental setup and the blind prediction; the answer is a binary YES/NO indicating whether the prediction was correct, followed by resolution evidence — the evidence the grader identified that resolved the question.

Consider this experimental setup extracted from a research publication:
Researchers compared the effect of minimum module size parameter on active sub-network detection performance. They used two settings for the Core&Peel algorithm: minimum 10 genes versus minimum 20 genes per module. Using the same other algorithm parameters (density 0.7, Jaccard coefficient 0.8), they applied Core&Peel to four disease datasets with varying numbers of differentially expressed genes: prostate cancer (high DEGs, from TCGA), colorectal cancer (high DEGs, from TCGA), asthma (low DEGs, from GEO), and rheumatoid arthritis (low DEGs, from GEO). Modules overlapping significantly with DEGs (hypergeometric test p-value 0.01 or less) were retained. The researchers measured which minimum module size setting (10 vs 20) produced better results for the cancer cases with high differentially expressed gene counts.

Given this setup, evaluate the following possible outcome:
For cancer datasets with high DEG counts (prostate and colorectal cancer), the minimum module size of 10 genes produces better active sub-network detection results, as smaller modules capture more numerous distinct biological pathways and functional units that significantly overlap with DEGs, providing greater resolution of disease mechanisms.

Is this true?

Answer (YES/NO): YES